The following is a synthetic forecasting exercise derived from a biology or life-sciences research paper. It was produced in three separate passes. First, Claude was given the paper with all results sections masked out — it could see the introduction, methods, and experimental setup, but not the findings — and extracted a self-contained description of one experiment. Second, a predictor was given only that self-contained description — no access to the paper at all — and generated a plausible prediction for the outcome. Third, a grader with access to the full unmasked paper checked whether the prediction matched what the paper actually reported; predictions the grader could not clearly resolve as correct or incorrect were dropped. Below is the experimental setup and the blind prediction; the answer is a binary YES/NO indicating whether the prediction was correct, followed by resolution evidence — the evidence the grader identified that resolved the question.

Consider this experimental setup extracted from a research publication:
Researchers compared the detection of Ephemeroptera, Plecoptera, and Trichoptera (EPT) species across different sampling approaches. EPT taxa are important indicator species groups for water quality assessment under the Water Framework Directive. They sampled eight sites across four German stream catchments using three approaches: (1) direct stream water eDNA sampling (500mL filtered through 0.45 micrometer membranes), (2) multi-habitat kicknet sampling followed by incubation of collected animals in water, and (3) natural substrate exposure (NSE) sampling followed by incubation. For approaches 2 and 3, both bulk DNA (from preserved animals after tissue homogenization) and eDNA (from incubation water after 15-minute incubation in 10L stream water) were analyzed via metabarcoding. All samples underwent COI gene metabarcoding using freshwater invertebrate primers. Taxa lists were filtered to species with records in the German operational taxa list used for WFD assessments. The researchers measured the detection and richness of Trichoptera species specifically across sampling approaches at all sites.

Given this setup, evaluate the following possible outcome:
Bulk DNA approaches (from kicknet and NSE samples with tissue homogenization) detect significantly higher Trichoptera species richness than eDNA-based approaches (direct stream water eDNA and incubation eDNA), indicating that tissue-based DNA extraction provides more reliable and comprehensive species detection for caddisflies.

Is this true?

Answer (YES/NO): NO